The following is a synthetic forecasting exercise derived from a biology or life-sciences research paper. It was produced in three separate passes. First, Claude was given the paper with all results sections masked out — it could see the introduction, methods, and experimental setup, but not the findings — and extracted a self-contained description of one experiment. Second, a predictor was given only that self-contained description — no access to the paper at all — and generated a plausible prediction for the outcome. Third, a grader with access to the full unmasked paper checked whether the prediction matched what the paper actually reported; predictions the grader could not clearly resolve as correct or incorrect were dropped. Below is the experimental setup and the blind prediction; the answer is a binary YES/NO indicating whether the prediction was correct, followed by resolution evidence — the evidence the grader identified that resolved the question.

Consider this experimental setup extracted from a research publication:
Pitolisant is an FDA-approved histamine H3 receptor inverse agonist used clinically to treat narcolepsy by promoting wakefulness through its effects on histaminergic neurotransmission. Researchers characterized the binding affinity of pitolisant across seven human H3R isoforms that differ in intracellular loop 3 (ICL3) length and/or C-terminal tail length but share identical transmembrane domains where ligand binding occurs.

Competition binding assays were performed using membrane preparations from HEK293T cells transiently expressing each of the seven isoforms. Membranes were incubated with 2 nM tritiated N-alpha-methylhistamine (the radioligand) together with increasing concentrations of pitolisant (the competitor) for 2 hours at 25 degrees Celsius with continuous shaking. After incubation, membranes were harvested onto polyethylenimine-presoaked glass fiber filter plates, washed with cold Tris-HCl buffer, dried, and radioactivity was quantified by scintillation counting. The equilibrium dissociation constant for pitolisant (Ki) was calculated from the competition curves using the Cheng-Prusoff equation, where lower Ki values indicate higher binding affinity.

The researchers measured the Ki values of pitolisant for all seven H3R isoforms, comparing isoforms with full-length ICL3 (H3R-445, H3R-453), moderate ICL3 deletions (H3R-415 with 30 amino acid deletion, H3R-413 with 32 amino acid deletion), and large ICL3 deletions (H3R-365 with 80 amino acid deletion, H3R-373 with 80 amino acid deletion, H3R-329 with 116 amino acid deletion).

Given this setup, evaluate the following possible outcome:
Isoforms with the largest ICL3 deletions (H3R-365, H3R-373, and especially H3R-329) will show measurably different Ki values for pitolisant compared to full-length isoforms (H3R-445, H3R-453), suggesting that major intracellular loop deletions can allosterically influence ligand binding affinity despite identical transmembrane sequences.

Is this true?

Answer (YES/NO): NO